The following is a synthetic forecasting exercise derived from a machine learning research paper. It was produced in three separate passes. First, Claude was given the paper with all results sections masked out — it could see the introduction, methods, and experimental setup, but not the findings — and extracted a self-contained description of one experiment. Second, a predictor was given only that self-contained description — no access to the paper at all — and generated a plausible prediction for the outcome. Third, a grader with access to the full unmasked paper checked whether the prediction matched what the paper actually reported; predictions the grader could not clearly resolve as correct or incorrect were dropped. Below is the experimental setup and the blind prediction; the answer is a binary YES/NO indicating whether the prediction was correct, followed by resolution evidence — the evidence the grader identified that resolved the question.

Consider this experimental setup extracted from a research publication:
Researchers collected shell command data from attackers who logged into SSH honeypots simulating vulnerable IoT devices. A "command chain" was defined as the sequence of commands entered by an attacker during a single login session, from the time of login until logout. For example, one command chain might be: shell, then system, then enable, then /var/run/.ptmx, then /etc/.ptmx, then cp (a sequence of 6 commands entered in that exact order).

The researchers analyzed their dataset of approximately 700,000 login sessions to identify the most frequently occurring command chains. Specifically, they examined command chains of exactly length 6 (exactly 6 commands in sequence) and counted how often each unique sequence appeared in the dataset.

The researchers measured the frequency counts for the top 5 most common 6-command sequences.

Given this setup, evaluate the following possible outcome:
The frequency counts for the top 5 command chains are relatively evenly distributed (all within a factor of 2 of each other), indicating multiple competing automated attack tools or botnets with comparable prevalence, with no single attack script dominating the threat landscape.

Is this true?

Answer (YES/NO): NO